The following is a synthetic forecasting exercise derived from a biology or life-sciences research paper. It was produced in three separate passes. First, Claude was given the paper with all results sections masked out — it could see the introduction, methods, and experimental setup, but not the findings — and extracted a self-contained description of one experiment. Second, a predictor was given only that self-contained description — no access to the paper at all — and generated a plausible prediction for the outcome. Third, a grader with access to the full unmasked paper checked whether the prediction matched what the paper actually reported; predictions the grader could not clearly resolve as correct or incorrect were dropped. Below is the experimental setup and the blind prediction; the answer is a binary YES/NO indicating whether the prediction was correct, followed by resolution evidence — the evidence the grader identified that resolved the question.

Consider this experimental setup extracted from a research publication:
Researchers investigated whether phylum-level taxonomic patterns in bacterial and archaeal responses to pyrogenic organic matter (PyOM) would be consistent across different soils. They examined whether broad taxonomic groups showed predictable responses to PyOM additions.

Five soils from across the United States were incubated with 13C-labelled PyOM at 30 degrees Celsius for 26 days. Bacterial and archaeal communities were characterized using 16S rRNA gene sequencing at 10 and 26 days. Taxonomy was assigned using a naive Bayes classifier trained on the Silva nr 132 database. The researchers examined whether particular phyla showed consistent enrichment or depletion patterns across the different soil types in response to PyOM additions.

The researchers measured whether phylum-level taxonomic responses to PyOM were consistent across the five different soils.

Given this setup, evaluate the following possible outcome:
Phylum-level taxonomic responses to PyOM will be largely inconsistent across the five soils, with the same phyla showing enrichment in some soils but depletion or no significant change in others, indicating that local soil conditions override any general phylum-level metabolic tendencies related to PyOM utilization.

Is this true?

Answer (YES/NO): YES